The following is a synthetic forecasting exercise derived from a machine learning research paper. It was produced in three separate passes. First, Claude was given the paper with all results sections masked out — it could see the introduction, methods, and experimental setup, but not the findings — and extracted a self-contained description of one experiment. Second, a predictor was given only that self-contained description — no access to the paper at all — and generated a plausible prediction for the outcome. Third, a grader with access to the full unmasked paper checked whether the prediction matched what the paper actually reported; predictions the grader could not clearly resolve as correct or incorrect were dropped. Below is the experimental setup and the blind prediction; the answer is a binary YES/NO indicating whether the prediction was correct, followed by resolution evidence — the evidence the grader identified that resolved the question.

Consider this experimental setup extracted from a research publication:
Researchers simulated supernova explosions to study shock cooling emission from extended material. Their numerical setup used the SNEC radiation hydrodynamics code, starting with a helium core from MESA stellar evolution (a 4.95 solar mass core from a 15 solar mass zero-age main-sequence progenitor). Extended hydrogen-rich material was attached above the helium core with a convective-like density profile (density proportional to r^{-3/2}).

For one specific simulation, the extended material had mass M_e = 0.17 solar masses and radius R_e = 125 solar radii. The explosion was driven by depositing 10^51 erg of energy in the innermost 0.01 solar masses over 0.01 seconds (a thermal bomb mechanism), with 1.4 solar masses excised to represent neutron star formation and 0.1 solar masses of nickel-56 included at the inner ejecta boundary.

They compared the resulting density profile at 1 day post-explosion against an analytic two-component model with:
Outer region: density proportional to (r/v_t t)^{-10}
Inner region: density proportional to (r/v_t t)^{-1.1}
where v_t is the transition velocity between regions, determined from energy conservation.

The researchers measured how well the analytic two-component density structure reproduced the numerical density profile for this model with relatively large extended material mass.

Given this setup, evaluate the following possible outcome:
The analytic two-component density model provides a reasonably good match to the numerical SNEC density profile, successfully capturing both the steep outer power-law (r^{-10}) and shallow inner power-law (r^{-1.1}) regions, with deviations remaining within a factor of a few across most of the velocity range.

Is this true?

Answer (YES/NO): NO